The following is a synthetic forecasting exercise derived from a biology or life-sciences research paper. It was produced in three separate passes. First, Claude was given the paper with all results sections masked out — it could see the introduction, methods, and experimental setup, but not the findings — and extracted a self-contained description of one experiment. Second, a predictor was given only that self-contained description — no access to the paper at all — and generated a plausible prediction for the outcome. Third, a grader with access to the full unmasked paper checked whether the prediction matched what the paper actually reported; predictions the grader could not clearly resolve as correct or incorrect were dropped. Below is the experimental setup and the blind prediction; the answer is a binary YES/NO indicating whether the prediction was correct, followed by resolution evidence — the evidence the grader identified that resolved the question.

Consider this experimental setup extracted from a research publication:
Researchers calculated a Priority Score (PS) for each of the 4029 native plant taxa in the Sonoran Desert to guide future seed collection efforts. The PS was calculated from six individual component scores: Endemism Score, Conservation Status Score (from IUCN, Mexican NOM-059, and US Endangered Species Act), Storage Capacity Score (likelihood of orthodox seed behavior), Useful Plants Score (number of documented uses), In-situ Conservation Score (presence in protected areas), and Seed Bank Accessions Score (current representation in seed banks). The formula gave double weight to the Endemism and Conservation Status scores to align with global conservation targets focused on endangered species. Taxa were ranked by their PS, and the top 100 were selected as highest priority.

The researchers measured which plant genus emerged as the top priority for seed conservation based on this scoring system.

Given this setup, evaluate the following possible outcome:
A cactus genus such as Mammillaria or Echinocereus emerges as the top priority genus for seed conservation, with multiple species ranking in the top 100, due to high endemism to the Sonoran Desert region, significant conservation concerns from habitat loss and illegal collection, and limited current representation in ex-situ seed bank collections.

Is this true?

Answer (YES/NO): NO